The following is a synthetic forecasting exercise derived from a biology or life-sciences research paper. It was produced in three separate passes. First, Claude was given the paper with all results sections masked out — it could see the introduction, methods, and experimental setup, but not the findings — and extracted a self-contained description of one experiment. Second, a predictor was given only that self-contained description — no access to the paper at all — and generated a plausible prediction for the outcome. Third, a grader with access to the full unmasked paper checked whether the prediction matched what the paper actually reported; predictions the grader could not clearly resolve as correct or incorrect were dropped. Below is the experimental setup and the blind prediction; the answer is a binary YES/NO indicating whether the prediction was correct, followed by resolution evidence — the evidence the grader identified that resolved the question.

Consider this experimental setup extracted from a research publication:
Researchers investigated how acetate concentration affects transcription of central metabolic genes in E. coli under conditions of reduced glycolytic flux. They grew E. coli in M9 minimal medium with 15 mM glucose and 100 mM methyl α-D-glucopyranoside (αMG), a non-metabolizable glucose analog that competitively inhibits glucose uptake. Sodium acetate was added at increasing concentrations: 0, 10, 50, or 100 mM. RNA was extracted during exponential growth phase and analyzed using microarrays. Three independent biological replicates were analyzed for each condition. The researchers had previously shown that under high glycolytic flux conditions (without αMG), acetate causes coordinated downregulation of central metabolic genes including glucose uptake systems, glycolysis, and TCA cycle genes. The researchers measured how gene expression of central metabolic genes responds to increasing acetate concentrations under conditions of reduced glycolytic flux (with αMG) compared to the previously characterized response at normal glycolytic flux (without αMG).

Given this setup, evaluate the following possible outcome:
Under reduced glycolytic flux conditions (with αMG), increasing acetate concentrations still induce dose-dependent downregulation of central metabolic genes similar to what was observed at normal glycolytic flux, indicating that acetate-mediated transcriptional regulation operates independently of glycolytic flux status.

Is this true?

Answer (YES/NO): NO